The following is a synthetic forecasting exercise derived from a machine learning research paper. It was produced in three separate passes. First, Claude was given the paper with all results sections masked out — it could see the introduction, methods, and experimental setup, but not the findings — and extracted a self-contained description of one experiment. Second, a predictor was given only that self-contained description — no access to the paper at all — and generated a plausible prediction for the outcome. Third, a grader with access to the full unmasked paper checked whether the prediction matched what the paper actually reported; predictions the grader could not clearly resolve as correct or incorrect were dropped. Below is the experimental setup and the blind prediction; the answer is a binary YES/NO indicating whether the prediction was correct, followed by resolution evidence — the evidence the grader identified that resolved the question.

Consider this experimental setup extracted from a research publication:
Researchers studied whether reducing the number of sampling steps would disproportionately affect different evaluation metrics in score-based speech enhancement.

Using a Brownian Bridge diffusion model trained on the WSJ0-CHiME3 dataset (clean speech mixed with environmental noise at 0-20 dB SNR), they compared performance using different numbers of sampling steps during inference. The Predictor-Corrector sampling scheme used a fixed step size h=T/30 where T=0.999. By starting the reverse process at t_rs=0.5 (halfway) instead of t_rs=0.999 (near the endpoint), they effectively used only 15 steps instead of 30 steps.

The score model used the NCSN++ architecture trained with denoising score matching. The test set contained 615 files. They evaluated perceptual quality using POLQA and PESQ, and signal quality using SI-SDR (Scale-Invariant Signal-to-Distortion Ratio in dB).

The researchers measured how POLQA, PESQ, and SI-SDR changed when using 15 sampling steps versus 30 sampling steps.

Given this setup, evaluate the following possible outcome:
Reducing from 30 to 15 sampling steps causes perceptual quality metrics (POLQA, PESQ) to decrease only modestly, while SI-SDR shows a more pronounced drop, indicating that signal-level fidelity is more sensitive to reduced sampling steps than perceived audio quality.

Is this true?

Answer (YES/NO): NO